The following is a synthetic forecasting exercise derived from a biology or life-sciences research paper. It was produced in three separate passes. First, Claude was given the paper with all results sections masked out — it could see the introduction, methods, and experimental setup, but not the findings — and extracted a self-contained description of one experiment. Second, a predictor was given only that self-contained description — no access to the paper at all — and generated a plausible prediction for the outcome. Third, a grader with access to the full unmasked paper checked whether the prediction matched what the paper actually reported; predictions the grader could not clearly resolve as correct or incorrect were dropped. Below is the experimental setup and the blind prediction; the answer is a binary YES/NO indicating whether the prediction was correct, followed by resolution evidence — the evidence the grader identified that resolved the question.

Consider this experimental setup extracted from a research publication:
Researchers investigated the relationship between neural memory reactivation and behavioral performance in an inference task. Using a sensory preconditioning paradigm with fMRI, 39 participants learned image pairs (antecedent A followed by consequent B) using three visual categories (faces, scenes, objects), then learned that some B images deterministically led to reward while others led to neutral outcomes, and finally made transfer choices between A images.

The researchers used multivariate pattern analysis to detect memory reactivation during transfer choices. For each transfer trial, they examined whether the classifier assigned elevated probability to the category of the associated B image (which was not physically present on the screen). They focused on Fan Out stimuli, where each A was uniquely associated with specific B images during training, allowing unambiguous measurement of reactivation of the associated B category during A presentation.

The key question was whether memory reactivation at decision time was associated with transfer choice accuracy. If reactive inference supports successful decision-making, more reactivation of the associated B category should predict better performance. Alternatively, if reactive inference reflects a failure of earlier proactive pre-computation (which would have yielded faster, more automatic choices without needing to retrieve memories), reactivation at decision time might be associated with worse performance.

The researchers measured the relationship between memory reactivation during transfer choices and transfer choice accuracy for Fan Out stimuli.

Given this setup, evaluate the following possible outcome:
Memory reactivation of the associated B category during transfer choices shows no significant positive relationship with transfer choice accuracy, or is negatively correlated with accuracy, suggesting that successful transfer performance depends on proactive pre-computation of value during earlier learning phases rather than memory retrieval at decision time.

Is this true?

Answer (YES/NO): YES